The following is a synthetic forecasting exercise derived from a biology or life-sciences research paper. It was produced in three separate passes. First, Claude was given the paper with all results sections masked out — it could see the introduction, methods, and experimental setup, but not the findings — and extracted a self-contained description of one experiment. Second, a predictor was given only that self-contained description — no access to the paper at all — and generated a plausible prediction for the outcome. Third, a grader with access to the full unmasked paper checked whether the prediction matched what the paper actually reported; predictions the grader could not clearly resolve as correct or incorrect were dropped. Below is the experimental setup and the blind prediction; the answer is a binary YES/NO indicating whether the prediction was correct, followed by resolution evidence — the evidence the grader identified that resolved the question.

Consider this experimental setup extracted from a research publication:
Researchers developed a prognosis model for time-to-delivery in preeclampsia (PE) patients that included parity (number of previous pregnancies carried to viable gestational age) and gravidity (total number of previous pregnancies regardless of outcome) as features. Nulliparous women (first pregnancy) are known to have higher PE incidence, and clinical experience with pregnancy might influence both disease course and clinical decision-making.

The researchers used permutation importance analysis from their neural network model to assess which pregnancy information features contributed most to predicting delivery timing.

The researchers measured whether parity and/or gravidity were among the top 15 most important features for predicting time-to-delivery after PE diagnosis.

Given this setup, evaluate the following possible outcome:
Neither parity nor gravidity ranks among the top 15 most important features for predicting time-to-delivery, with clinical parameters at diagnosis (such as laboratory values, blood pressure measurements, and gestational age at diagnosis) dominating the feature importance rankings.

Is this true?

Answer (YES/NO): NO